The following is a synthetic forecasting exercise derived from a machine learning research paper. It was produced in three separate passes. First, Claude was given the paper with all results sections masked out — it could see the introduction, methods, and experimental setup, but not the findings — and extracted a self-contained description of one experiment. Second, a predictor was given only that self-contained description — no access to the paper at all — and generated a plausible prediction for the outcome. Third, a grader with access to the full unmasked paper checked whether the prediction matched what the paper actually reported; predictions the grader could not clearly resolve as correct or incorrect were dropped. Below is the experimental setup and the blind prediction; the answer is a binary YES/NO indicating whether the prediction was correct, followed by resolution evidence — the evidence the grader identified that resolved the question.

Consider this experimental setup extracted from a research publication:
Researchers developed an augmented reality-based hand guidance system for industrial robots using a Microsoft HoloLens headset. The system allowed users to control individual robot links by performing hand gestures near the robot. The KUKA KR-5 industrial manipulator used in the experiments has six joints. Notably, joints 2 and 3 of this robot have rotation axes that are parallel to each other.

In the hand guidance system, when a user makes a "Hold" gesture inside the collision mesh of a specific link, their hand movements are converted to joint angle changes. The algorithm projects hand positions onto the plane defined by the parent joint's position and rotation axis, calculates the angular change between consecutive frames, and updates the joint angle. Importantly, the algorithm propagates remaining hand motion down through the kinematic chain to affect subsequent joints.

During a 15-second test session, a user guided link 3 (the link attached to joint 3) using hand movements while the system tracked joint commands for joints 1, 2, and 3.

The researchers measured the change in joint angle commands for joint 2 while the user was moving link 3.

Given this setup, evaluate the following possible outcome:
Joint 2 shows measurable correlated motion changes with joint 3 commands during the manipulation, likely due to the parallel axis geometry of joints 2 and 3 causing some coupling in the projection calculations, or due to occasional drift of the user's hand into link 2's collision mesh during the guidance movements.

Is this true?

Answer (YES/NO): NO